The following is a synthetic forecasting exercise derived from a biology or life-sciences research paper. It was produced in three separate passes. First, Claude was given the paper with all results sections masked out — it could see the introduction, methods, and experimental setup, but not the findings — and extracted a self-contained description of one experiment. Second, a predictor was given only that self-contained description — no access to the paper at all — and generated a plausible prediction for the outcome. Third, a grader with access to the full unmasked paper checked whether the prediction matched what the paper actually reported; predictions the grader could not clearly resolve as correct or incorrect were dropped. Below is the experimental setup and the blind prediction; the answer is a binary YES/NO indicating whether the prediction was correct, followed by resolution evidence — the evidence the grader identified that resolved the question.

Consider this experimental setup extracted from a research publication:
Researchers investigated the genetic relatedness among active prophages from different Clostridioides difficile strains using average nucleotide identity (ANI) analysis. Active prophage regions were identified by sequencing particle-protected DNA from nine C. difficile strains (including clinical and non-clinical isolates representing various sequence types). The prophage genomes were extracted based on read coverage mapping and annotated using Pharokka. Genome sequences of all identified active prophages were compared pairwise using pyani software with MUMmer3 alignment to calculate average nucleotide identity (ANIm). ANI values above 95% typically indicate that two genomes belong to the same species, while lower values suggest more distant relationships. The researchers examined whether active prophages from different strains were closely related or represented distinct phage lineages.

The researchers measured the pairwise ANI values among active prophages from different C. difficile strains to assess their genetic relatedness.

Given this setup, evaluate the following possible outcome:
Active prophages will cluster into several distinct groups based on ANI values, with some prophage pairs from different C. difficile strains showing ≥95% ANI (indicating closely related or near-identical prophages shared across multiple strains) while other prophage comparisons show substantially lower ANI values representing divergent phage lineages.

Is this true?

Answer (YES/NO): YES